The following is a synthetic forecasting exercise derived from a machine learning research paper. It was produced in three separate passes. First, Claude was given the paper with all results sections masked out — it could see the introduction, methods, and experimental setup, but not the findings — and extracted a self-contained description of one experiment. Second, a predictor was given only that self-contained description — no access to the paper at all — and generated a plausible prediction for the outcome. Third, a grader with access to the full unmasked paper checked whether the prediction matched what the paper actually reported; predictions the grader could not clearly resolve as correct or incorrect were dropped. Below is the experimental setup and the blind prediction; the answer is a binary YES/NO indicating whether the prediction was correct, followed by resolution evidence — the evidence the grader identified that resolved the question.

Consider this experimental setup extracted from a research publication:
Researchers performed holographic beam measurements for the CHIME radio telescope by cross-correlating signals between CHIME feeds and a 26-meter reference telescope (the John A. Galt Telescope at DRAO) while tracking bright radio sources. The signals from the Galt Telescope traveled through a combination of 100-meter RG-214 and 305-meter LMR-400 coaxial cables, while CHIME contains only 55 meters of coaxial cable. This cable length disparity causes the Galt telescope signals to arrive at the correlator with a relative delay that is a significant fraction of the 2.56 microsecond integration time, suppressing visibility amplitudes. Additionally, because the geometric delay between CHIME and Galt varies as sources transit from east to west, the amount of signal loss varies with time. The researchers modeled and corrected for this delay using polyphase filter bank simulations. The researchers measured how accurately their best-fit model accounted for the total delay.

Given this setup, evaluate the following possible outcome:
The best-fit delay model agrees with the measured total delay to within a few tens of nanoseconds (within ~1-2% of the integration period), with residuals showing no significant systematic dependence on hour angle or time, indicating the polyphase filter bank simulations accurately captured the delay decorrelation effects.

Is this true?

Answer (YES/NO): NO